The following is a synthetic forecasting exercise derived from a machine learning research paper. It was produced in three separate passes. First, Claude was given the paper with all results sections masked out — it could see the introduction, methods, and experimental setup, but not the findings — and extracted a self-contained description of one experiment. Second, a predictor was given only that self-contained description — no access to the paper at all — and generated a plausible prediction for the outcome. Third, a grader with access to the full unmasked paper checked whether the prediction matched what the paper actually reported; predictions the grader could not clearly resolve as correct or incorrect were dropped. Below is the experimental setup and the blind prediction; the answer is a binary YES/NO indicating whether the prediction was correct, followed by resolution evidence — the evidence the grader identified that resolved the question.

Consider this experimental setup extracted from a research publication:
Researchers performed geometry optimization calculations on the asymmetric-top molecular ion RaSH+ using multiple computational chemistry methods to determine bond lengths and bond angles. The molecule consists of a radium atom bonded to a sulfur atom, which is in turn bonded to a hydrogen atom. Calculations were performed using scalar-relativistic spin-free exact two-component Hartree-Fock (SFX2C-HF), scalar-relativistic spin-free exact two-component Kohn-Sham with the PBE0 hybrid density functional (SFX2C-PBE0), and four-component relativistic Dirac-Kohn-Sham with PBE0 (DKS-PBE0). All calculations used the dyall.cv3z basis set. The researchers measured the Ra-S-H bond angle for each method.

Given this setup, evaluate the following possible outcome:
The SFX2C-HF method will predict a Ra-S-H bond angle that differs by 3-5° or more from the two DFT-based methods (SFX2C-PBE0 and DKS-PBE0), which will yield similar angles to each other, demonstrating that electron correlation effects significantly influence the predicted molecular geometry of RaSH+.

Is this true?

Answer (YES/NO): YES